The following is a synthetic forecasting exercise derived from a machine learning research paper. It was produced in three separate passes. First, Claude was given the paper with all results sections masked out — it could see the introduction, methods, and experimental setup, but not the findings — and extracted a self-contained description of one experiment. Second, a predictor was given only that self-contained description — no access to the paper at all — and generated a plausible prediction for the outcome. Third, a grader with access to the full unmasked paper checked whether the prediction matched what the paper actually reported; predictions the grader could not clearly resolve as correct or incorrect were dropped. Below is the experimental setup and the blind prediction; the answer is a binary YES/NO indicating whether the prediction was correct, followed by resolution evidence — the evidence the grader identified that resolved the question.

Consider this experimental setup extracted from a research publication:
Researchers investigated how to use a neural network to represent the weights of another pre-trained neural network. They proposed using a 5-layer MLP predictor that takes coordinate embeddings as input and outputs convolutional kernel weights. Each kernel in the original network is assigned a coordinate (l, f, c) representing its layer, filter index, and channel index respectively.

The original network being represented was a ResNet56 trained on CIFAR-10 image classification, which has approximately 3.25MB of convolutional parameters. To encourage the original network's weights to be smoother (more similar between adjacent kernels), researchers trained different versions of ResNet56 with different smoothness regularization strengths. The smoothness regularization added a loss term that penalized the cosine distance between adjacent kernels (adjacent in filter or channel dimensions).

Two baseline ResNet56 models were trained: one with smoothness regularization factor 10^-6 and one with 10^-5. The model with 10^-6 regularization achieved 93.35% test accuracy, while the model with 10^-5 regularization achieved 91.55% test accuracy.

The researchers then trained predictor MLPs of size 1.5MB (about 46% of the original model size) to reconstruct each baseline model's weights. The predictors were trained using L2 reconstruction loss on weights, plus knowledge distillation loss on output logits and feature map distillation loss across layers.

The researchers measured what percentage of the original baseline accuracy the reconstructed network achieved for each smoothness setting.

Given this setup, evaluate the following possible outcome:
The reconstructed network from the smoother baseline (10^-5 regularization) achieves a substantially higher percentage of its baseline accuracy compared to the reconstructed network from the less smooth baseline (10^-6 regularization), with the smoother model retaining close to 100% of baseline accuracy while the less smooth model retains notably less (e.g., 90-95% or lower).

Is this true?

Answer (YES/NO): NO